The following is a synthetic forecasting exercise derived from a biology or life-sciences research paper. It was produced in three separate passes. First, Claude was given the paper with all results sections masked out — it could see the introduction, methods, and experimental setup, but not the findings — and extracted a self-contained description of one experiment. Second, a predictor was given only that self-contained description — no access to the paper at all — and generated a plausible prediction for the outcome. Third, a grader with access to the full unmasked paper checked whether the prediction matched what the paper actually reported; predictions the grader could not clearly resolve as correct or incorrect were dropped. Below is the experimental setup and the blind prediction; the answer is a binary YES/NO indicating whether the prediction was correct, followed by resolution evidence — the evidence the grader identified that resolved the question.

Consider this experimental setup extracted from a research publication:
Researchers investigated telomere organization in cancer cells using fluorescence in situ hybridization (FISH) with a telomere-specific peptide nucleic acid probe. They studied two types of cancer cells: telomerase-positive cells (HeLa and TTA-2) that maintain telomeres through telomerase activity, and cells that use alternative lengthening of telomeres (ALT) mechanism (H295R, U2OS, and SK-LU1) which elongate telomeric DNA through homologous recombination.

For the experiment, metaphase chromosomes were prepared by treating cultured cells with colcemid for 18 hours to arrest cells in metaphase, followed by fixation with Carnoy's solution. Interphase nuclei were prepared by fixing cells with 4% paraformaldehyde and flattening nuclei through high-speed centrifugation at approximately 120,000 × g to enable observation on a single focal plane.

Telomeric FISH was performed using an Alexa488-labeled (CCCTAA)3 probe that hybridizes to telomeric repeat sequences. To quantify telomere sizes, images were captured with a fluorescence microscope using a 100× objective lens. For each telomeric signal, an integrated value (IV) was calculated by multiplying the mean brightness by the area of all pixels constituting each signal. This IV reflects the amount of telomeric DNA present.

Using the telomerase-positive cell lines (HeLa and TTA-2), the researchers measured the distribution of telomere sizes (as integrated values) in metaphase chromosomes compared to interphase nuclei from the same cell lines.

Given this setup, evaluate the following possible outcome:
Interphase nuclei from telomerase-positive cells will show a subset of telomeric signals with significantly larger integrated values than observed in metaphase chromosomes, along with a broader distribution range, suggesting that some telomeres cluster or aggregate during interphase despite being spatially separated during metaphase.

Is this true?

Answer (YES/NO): NO